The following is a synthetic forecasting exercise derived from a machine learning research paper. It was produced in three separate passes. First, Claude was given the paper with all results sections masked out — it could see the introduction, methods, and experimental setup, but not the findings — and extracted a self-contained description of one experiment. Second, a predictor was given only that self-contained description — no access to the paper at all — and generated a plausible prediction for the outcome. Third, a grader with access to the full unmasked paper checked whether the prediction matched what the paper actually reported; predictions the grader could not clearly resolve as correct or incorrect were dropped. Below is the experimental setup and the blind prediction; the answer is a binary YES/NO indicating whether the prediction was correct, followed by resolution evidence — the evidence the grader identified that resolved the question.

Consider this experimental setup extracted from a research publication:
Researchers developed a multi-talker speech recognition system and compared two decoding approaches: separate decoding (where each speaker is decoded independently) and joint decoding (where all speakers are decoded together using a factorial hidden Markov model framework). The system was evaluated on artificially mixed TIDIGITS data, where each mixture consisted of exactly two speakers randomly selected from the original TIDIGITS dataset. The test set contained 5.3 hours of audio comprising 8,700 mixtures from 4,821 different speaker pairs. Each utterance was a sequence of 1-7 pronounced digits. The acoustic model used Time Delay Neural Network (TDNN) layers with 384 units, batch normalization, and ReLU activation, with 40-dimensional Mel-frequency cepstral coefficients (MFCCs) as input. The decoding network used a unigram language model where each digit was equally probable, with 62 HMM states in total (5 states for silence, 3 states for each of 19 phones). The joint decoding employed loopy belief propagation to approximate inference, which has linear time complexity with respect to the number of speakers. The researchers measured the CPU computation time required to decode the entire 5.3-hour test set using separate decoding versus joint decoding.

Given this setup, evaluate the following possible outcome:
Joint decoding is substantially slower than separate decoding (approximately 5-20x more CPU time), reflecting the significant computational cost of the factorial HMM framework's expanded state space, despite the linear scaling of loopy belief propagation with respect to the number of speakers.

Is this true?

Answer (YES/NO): NO